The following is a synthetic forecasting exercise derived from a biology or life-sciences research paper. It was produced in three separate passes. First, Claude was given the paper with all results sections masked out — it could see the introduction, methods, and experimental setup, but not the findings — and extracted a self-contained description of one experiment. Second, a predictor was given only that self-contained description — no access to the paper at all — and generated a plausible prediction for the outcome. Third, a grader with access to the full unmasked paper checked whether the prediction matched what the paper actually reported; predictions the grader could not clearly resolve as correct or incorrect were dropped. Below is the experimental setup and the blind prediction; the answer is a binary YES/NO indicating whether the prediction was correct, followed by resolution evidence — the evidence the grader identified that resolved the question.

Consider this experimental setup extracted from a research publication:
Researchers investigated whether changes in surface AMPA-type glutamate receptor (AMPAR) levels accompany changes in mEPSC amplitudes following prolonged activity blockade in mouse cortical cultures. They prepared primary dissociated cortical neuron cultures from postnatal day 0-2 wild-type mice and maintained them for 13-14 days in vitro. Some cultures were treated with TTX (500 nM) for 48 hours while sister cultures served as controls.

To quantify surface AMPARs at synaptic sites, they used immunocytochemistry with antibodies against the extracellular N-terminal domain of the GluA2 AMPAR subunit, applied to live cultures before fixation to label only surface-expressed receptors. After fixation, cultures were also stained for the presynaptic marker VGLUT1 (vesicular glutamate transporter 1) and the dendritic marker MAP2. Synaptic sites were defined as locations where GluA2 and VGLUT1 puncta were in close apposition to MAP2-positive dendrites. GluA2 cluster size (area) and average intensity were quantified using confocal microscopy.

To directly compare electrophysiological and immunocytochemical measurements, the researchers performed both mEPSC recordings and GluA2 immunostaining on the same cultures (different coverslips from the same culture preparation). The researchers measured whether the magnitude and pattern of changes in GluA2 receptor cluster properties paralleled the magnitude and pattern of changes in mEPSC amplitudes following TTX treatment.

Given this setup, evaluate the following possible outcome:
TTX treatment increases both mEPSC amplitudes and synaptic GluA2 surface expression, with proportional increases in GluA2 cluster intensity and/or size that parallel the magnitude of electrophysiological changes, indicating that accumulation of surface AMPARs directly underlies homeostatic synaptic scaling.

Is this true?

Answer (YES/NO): NO